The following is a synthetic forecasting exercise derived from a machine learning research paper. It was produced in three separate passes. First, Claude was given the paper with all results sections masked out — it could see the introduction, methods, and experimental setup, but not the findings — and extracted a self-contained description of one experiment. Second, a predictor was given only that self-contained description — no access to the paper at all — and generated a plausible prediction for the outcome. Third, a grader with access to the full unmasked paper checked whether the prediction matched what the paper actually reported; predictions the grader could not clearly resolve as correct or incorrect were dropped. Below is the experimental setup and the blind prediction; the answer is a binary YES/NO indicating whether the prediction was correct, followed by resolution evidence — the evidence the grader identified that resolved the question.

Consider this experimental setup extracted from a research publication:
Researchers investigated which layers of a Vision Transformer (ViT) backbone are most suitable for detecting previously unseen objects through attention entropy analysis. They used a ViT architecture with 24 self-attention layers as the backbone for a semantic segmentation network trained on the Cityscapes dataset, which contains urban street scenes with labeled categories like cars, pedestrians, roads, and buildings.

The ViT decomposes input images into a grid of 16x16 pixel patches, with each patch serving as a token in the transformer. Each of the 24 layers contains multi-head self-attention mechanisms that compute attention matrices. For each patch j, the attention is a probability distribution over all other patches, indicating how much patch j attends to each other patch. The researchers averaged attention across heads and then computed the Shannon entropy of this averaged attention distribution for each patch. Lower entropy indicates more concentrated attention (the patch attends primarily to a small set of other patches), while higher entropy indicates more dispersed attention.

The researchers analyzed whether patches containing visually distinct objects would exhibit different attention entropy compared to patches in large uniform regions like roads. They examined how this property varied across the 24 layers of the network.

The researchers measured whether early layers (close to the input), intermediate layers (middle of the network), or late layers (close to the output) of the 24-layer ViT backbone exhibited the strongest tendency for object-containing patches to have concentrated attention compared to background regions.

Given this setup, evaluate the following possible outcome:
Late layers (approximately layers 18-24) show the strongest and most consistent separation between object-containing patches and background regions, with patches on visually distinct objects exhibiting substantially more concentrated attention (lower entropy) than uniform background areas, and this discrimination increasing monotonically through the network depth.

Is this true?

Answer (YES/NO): NO